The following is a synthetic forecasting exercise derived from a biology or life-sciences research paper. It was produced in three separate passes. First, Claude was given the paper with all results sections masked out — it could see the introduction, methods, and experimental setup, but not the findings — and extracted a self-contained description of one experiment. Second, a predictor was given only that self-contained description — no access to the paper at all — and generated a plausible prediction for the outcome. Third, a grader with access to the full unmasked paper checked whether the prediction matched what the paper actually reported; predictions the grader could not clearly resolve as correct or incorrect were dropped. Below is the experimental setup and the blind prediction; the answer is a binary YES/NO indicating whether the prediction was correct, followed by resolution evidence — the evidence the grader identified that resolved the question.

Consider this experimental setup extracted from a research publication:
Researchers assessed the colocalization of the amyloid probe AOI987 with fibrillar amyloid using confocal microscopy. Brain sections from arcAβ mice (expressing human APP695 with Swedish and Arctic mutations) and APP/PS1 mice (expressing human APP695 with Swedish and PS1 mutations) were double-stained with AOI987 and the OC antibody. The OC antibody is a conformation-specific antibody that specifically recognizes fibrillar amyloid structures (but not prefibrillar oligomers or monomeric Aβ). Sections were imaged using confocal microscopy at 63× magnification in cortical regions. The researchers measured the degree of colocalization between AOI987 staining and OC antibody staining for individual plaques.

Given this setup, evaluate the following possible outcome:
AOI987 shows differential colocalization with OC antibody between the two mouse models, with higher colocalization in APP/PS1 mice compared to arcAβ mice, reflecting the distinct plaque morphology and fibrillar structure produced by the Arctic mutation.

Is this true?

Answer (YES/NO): NO